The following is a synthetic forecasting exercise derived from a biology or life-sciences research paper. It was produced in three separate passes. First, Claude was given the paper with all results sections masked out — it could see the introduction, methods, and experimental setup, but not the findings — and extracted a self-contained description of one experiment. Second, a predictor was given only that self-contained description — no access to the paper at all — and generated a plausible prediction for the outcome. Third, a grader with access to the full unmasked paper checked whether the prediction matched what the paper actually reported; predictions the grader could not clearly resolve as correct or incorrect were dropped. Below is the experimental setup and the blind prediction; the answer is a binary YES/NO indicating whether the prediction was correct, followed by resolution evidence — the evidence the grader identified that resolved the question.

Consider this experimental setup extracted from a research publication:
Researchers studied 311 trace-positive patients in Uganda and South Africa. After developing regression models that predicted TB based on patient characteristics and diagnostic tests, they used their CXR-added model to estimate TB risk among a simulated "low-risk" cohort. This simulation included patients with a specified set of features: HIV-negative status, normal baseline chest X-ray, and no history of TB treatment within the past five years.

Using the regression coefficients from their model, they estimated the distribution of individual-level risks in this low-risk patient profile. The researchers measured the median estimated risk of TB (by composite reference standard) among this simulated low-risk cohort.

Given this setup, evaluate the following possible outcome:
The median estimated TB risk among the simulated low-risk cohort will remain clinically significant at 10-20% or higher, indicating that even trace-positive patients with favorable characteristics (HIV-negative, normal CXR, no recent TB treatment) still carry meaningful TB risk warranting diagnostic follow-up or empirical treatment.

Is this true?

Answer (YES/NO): YES